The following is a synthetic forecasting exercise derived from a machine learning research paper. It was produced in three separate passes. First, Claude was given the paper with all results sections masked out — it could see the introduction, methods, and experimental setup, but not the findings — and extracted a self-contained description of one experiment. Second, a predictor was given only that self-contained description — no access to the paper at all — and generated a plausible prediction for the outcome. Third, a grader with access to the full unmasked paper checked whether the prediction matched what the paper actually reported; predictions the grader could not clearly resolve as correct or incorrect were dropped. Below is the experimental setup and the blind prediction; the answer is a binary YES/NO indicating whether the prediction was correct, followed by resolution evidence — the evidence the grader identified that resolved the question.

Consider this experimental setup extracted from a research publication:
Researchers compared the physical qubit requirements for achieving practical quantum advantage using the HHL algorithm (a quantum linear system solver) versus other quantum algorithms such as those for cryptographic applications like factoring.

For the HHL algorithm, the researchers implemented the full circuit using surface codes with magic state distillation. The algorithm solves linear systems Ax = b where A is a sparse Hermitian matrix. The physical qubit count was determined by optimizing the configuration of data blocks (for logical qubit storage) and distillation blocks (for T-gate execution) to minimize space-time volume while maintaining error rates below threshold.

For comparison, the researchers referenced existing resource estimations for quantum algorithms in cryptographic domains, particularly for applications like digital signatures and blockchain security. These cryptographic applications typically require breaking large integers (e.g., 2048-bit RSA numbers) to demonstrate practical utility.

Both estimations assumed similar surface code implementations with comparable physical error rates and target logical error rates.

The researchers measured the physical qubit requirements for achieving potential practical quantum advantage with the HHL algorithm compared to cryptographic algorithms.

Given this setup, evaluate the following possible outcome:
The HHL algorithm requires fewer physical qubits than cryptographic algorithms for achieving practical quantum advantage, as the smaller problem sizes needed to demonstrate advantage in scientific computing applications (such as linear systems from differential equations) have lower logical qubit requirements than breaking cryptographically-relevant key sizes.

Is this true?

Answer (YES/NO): YES